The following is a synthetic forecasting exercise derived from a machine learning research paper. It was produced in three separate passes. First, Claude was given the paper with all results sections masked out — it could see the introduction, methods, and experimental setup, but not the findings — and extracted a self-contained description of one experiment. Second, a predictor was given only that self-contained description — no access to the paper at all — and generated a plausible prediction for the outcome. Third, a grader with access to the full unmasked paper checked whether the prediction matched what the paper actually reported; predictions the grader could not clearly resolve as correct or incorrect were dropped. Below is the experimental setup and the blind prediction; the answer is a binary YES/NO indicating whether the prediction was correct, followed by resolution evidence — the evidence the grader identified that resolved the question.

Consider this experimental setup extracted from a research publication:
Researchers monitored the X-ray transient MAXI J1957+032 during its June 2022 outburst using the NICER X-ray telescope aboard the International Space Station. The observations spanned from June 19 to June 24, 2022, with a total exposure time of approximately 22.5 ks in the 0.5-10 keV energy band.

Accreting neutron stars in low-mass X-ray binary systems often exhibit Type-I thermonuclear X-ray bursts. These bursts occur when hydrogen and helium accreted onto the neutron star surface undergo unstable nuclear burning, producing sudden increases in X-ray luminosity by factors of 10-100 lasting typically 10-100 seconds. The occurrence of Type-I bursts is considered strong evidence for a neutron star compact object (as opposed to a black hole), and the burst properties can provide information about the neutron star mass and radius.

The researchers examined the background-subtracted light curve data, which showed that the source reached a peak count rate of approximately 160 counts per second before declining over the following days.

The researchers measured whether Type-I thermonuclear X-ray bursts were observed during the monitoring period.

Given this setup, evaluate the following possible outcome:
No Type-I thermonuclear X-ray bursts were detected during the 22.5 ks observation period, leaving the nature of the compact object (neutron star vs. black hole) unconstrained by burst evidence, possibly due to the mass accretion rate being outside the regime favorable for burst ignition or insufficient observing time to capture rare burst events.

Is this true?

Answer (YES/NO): NO